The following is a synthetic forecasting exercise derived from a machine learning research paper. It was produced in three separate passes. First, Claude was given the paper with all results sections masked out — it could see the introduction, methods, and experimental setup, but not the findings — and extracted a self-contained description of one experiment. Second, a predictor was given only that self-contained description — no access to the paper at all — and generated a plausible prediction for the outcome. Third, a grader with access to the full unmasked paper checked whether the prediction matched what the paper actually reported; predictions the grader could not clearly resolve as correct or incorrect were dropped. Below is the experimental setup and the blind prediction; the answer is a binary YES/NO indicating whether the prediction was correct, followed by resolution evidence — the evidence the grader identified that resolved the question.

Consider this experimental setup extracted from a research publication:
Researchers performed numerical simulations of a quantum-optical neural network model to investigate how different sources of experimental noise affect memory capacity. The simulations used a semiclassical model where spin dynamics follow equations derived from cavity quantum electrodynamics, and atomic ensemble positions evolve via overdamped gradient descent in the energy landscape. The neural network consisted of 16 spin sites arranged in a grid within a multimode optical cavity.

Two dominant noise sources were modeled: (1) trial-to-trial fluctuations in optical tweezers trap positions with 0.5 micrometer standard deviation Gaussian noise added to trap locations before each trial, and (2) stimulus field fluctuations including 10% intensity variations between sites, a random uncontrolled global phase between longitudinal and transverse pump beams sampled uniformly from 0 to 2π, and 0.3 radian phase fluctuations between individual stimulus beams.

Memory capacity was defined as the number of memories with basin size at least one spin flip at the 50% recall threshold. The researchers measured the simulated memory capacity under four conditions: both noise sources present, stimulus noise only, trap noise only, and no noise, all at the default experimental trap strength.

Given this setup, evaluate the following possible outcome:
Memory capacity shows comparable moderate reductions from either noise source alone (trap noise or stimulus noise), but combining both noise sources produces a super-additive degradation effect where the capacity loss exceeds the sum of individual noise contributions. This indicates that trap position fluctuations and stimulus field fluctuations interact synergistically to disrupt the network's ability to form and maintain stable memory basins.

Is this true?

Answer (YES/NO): NO